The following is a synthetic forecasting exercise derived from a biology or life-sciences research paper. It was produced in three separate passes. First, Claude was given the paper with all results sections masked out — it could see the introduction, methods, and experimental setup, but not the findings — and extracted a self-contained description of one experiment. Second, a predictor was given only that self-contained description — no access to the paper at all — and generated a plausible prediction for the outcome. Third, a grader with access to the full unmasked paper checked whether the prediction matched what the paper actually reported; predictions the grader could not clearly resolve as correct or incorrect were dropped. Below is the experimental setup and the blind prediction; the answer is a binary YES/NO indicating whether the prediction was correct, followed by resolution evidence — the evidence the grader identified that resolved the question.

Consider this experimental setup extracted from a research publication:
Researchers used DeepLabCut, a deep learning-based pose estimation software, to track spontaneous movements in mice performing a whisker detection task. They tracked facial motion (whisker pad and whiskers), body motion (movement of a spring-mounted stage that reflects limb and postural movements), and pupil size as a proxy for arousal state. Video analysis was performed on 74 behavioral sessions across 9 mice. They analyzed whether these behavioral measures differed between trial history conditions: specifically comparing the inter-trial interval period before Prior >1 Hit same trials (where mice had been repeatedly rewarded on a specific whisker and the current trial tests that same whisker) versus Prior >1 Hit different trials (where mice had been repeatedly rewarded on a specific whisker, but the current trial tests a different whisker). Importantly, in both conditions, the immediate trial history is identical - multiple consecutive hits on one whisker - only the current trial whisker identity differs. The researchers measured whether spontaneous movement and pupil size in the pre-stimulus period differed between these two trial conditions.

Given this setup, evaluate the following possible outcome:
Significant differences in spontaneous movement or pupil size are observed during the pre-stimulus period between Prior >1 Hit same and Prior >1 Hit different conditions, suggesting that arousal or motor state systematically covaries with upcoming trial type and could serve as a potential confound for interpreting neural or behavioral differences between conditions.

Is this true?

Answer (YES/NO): NO